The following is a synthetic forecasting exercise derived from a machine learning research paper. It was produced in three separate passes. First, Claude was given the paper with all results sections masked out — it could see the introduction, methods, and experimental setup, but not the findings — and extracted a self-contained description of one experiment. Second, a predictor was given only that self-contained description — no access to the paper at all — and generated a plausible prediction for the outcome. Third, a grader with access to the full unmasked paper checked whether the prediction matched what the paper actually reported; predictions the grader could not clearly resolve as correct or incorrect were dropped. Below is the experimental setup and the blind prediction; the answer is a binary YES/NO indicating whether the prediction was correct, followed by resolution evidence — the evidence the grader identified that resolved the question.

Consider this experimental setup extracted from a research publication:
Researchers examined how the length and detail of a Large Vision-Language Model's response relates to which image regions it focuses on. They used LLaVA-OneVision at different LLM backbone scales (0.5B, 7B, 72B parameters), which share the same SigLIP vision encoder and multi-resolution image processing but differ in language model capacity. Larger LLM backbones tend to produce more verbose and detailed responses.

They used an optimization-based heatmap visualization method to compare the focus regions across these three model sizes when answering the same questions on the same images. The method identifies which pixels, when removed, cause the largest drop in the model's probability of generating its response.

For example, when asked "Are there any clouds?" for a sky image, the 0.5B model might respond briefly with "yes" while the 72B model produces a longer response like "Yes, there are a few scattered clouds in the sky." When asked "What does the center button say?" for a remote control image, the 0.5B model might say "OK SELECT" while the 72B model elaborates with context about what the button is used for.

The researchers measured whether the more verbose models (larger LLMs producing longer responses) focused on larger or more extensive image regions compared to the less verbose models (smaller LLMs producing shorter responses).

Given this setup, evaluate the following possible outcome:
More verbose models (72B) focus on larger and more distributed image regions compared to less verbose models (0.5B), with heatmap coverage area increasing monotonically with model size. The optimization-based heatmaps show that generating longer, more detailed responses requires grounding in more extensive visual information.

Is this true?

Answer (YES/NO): NO